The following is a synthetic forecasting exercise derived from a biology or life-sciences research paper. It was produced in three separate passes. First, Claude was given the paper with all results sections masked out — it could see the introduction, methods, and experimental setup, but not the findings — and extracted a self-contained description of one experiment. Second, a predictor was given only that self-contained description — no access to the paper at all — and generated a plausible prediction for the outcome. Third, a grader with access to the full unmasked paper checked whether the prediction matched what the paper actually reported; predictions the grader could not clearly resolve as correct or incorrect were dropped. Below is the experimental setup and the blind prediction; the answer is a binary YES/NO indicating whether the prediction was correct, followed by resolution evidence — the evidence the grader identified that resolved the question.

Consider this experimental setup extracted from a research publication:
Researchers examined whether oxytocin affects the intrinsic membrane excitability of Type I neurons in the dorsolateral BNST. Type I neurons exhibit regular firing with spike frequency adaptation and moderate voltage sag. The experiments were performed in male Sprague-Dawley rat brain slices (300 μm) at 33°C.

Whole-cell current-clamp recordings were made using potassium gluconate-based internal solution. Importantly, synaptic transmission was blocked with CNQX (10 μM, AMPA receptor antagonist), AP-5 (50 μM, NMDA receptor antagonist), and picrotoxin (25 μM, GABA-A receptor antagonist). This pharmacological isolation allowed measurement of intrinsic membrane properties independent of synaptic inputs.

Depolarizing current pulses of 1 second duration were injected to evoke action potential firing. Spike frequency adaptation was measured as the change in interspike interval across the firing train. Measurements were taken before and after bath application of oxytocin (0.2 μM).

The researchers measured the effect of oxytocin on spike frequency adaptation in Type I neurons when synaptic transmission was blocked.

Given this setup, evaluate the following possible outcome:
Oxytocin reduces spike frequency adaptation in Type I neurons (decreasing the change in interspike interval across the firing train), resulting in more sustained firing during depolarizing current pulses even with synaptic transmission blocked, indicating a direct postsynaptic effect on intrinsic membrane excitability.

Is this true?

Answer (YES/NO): YES